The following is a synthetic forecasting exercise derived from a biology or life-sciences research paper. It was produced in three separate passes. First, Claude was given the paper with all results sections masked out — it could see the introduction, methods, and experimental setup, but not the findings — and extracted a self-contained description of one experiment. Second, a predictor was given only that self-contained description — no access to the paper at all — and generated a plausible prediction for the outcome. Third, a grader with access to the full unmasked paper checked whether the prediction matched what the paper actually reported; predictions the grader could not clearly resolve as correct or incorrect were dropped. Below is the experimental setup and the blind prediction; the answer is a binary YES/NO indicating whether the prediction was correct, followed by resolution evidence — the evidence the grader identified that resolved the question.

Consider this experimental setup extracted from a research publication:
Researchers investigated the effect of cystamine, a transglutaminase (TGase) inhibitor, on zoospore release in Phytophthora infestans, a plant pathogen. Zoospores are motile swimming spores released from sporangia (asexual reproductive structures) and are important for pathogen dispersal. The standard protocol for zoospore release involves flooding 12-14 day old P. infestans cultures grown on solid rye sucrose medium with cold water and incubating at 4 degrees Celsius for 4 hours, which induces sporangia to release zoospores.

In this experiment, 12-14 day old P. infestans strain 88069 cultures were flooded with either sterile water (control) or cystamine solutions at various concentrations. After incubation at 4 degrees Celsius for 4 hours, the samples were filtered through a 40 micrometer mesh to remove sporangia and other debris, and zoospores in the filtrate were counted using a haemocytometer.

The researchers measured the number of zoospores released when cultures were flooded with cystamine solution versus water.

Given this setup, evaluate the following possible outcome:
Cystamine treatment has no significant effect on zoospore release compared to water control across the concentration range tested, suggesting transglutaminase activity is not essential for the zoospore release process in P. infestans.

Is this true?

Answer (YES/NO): YES